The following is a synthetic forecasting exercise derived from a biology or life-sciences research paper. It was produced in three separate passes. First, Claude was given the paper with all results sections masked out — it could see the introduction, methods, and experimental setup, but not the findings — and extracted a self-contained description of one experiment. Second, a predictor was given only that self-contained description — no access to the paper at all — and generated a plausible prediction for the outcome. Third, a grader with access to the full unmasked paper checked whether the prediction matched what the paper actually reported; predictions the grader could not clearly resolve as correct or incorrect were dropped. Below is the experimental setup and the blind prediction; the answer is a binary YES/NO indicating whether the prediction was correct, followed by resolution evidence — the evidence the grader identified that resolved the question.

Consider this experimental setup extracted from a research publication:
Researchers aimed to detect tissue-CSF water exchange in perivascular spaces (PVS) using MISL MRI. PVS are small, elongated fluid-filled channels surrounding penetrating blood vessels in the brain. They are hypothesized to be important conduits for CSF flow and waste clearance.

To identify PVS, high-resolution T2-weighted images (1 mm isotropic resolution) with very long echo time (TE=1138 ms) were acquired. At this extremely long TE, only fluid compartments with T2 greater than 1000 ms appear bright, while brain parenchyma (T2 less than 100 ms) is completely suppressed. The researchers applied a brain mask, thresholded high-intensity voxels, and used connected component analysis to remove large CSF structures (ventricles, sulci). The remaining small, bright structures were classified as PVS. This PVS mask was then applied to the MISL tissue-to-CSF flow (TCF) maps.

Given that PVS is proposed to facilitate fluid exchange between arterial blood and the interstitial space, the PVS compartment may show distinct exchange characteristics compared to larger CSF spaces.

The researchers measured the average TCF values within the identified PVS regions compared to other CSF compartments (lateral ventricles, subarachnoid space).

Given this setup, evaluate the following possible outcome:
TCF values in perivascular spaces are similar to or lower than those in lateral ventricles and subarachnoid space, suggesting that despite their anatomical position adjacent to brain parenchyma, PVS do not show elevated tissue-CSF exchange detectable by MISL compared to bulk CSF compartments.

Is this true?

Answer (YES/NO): NO